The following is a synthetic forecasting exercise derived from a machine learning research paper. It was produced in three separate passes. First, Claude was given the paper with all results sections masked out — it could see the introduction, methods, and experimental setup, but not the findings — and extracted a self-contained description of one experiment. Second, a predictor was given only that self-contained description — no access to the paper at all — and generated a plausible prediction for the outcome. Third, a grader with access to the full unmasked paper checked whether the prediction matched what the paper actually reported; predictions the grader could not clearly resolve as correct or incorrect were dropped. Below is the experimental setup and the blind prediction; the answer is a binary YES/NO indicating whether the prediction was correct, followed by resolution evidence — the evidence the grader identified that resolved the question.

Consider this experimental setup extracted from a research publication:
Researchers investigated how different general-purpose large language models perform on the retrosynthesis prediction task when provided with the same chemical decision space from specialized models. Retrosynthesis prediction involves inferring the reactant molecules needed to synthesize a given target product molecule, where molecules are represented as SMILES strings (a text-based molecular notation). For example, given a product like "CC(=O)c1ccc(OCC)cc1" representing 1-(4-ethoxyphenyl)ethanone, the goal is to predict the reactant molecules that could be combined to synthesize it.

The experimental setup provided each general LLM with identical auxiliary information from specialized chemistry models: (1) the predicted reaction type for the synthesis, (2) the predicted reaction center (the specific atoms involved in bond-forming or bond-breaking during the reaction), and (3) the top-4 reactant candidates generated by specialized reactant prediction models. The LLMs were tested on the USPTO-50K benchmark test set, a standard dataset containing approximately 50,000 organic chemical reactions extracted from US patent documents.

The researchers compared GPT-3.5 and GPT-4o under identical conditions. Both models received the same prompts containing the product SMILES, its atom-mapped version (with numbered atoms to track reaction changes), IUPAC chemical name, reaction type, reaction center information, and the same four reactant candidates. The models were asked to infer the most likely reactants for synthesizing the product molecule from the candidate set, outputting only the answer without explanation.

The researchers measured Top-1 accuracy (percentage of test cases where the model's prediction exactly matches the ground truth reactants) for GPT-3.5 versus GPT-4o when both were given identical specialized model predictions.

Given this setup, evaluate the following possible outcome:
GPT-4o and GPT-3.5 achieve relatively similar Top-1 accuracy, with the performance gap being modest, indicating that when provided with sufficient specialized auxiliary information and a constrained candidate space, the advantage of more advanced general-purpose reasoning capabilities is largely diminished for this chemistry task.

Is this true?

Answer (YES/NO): YES